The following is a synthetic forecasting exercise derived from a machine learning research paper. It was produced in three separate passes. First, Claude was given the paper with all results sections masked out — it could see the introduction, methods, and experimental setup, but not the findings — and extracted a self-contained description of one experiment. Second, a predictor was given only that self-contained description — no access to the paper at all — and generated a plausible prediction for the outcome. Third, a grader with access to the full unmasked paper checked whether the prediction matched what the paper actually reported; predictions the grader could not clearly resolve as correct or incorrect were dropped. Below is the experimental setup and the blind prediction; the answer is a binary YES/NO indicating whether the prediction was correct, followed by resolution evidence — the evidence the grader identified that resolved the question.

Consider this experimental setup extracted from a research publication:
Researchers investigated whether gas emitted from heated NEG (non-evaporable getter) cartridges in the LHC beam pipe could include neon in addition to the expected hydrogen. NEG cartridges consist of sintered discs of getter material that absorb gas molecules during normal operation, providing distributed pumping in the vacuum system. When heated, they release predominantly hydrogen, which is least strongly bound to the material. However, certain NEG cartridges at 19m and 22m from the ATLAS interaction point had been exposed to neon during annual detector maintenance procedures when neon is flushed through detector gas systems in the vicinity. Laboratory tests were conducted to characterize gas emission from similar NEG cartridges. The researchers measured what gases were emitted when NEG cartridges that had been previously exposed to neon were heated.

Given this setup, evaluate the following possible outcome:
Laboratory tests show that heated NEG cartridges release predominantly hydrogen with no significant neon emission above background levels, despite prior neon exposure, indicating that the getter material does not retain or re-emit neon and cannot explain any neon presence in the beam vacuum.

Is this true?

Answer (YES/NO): NO